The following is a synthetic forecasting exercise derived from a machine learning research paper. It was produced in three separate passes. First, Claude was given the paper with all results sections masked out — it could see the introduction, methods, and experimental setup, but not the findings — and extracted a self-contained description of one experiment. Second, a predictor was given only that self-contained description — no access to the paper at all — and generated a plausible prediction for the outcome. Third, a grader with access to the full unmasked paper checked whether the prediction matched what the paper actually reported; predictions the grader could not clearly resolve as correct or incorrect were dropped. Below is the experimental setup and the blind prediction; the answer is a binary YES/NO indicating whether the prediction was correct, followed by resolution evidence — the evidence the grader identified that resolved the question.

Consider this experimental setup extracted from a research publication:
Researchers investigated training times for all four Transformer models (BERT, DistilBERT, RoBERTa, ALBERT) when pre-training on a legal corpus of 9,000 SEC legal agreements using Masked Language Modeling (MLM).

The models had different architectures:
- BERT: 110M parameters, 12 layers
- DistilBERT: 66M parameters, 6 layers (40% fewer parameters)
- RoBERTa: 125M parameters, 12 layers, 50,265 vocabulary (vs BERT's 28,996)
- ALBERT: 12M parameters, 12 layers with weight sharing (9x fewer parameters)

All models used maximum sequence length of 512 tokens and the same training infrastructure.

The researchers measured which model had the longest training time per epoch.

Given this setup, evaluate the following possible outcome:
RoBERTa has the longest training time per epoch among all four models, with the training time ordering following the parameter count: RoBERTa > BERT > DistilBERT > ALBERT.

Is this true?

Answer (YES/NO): NO